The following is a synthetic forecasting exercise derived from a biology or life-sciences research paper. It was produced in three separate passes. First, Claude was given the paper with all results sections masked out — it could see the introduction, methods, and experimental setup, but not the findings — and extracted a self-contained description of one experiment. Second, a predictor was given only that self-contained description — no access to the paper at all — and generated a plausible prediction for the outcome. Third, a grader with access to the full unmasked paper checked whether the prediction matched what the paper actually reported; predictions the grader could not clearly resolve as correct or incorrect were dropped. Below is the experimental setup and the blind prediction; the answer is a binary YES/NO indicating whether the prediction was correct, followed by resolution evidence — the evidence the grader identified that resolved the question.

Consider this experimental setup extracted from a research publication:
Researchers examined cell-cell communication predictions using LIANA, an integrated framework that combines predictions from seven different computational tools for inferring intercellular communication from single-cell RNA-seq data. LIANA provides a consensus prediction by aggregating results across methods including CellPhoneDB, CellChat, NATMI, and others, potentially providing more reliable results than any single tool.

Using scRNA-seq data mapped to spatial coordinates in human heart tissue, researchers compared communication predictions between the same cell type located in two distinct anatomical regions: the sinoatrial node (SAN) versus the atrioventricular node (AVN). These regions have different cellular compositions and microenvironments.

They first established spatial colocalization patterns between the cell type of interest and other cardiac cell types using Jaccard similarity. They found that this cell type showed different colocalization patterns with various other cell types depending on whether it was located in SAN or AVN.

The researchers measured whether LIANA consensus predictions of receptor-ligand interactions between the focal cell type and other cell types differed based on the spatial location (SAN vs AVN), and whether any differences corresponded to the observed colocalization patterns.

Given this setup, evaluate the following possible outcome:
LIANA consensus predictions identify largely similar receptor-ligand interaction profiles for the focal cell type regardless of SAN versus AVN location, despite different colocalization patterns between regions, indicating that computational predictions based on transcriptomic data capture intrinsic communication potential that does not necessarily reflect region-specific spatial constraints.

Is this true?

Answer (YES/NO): YES